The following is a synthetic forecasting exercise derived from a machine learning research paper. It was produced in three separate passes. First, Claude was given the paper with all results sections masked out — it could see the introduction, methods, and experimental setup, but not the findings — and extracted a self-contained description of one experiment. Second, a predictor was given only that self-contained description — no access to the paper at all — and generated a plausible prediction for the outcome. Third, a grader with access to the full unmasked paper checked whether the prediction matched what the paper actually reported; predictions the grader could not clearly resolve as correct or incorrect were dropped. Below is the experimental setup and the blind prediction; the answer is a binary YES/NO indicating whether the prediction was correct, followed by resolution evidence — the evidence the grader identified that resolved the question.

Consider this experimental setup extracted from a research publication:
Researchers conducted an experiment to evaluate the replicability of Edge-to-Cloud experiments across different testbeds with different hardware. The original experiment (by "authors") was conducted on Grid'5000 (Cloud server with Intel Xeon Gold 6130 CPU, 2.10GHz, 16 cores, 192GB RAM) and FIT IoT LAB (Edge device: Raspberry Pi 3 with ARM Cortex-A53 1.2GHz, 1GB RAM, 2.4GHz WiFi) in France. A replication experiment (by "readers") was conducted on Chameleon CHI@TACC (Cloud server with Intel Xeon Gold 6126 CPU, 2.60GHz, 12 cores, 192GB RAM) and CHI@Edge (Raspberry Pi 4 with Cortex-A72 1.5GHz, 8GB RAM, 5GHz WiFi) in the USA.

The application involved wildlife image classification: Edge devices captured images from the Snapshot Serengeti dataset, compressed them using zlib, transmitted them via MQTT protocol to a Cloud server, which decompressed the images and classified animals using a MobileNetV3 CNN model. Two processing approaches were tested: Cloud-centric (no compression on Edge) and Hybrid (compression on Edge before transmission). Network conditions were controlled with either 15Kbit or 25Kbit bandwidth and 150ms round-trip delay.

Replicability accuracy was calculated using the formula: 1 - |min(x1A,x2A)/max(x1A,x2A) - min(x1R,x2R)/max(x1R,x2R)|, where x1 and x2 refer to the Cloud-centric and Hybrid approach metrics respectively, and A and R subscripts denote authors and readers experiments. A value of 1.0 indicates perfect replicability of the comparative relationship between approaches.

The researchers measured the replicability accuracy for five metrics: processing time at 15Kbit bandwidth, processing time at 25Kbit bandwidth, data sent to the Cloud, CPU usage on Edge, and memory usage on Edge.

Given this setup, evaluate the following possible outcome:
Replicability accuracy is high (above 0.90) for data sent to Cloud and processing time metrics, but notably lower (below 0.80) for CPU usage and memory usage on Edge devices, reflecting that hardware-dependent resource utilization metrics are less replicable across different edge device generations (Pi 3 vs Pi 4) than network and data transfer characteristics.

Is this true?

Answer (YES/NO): NO